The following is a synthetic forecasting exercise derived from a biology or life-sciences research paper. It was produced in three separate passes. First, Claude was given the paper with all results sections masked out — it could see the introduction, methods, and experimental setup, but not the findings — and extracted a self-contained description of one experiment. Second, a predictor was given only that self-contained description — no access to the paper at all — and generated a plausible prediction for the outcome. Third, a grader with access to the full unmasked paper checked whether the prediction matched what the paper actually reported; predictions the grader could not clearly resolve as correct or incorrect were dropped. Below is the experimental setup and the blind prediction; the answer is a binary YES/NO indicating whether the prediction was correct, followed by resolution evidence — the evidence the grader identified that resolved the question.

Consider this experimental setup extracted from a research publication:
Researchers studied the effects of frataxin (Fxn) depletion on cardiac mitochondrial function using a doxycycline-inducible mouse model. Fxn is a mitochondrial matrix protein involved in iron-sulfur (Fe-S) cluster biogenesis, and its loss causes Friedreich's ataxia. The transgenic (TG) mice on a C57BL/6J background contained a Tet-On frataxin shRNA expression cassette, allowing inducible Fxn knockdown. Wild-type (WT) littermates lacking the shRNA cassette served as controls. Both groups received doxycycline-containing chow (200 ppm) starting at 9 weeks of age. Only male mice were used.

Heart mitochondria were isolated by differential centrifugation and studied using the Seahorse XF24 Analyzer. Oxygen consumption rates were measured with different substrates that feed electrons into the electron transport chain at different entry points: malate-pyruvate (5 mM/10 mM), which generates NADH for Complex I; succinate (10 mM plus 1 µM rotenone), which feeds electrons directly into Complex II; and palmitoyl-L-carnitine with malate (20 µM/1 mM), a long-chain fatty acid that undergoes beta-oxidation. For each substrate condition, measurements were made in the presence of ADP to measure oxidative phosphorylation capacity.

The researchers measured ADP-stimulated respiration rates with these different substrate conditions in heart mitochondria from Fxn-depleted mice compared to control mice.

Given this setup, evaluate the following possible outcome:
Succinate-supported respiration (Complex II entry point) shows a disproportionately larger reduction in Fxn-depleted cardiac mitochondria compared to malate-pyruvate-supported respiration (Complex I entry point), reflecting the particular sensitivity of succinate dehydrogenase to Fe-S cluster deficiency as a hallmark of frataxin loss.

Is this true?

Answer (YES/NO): NO